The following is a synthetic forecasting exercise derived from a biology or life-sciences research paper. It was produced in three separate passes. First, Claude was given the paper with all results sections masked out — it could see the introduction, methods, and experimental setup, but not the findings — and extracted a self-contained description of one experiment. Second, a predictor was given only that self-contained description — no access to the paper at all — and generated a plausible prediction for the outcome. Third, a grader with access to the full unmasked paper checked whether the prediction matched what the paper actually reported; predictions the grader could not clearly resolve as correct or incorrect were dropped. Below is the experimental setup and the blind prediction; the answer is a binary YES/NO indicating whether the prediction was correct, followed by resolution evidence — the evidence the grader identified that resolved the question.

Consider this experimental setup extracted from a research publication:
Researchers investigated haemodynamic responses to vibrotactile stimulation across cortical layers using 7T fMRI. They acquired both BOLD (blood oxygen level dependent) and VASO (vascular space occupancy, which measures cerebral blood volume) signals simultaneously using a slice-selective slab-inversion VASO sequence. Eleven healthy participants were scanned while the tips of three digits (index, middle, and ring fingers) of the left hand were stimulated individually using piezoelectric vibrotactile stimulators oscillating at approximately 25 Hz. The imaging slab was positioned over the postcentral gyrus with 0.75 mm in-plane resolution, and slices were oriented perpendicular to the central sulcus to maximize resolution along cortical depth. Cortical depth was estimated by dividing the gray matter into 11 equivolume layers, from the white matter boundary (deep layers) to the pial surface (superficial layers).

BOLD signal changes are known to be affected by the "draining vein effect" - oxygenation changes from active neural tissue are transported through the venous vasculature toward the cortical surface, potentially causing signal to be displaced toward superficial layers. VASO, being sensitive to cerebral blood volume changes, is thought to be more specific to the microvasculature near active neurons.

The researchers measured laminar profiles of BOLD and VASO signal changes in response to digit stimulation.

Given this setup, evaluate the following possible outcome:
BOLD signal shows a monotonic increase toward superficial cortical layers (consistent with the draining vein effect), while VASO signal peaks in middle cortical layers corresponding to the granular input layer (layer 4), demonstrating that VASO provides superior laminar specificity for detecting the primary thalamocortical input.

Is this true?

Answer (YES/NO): NO